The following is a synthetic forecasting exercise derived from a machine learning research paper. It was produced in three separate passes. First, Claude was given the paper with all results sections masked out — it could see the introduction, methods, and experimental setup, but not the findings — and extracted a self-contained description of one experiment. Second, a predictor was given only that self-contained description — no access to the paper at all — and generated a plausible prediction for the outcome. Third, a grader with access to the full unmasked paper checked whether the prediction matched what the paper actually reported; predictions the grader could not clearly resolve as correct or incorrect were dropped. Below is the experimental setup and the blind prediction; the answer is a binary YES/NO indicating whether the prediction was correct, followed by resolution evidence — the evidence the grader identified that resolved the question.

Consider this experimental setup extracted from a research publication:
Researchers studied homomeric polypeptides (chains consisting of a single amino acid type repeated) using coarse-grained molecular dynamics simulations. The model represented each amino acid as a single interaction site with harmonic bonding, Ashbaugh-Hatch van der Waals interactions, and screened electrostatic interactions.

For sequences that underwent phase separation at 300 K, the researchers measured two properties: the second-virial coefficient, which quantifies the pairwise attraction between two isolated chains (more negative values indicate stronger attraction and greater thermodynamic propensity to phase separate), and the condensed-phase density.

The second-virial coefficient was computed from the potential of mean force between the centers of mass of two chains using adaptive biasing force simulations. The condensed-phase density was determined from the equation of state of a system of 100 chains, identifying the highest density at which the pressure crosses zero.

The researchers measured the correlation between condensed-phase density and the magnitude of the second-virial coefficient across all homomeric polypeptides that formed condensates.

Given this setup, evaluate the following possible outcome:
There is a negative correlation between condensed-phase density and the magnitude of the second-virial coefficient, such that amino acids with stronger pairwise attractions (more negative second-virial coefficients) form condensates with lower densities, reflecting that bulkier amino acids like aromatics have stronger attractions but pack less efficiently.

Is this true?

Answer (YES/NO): NO